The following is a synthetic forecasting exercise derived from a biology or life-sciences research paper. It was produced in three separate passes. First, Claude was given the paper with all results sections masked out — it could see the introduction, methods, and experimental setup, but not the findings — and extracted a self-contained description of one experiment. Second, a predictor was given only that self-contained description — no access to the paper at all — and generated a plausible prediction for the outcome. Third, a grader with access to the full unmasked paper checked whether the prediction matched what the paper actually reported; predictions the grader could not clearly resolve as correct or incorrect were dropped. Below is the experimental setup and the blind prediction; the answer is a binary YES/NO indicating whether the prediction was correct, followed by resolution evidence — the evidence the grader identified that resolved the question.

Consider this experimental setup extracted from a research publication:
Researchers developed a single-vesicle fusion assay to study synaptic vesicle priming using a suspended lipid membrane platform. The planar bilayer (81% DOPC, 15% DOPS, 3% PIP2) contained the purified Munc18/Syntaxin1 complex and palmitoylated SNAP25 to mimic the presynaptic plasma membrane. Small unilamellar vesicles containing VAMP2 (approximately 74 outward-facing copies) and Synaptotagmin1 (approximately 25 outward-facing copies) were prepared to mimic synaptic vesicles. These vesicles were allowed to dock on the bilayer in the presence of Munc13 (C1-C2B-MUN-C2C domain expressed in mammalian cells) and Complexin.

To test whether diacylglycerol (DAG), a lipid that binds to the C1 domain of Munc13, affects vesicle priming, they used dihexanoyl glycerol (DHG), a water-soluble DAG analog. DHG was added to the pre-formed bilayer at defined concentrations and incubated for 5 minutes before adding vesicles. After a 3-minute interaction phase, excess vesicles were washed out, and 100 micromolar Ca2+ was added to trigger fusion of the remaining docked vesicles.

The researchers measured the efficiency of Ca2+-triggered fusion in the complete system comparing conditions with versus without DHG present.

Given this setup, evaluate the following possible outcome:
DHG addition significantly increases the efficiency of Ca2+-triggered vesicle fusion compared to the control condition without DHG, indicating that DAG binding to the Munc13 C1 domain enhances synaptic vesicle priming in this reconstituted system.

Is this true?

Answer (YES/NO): YES